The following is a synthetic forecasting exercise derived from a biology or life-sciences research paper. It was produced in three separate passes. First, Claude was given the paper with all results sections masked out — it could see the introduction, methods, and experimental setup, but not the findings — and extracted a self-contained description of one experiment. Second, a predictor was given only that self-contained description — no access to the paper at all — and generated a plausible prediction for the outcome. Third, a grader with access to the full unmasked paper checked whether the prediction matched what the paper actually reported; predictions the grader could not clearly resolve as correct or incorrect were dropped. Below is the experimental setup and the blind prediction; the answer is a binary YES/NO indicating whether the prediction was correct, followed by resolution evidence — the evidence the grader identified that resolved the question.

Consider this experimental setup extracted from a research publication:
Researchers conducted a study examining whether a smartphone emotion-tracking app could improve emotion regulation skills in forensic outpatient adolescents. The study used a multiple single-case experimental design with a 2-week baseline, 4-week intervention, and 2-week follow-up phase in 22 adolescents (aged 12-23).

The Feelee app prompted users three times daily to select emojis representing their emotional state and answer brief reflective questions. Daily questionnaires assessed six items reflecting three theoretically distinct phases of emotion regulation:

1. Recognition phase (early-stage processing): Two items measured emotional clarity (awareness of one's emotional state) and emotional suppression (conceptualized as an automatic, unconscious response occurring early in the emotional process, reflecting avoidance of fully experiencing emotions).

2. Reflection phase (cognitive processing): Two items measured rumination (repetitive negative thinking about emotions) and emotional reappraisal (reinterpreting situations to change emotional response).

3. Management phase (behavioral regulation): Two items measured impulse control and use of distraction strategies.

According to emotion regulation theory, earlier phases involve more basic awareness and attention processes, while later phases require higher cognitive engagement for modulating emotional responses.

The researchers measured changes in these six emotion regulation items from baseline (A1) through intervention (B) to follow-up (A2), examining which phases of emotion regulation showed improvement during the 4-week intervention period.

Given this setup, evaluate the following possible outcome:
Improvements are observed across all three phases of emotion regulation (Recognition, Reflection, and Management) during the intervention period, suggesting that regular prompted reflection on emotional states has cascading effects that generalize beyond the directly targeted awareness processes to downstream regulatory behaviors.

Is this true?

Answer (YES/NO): NO